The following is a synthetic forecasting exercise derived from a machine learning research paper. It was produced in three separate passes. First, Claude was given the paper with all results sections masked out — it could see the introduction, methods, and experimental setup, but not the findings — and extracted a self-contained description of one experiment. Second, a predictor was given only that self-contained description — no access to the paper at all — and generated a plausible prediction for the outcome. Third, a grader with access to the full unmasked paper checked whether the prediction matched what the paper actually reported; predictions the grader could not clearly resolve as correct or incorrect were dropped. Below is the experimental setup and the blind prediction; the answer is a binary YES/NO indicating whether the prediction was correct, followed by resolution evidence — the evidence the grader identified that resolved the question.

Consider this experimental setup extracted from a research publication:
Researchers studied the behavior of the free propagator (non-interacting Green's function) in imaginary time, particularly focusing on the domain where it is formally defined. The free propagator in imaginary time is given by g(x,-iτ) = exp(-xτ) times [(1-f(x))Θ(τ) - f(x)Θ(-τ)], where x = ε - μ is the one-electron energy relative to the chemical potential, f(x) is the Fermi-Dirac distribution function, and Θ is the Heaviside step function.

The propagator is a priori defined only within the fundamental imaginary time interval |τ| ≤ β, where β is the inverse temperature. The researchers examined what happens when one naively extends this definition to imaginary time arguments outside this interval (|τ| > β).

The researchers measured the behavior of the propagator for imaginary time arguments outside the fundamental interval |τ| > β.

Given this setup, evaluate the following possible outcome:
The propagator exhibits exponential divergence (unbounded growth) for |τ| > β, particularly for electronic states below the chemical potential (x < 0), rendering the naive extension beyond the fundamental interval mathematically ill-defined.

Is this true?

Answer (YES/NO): NO